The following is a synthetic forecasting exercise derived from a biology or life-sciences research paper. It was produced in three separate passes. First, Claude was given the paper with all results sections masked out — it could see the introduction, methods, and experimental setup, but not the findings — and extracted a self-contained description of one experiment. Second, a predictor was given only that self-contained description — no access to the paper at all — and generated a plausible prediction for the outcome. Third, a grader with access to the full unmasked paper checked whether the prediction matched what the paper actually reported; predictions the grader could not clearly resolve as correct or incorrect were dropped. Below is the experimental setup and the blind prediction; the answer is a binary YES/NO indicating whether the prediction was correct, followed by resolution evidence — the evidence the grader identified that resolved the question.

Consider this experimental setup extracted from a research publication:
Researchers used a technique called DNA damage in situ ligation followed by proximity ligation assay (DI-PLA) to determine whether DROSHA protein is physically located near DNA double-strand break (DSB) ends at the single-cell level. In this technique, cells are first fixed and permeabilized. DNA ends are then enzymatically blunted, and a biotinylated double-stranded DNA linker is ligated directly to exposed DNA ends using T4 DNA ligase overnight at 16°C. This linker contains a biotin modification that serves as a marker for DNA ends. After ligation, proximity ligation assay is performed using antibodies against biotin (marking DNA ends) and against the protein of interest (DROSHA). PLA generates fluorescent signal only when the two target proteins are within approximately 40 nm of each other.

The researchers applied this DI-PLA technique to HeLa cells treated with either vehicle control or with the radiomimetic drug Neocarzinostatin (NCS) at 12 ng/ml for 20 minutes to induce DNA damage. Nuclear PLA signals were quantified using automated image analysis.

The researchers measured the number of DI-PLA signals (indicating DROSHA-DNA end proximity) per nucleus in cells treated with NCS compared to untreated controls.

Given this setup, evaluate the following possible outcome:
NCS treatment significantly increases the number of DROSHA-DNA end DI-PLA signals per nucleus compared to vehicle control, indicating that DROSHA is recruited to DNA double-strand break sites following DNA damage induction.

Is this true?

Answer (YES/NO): YES